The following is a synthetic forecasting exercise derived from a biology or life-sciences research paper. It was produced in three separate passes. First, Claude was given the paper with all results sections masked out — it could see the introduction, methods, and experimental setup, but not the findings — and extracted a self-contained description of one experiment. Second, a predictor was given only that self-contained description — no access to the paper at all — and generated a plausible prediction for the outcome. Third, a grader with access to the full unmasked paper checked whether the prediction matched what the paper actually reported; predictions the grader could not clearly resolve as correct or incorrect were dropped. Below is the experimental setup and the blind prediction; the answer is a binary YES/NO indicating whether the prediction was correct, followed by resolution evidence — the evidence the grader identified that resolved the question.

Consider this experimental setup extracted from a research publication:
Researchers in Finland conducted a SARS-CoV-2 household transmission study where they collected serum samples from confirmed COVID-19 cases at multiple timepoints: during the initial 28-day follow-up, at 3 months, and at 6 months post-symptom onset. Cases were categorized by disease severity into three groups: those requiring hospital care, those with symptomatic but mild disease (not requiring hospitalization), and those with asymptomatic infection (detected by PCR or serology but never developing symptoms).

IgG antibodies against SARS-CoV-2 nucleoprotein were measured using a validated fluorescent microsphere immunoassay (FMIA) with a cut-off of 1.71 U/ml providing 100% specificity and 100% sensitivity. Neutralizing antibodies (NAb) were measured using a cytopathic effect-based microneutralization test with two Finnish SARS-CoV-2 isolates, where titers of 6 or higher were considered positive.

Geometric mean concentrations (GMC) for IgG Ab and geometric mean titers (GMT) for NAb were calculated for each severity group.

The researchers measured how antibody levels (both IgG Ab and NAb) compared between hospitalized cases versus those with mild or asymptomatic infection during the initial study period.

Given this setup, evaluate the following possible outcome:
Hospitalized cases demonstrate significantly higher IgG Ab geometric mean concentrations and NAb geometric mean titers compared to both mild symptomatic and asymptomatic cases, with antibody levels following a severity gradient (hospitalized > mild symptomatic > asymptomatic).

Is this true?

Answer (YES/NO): YES